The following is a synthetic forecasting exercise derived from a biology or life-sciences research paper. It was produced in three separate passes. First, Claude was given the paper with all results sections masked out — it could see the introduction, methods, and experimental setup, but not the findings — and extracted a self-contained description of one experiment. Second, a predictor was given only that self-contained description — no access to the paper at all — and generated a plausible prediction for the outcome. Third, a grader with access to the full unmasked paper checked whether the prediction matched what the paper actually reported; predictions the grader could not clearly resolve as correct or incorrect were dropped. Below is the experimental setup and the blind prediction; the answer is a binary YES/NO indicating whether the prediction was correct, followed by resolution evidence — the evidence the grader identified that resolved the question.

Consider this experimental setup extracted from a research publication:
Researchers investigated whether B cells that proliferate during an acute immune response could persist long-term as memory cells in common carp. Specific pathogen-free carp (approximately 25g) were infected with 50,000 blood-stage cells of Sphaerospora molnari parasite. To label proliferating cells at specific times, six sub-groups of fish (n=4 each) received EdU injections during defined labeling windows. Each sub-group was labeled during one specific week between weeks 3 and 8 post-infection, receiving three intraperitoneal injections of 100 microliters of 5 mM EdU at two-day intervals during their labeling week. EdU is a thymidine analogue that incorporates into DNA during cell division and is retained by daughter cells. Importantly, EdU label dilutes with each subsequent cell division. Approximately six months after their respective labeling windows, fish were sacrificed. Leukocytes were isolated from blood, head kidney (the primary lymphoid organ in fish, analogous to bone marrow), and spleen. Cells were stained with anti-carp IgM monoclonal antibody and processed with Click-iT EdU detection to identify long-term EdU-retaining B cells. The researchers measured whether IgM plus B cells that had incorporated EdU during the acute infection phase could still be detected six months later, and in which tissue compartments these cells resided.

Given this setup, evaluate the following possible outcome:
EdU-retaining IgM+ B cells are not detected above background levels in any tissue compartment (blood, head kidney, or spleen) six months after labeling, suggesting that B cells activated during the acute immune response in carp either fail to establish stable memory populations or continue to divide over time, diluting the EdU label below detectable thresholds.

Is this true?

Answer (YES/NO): NO